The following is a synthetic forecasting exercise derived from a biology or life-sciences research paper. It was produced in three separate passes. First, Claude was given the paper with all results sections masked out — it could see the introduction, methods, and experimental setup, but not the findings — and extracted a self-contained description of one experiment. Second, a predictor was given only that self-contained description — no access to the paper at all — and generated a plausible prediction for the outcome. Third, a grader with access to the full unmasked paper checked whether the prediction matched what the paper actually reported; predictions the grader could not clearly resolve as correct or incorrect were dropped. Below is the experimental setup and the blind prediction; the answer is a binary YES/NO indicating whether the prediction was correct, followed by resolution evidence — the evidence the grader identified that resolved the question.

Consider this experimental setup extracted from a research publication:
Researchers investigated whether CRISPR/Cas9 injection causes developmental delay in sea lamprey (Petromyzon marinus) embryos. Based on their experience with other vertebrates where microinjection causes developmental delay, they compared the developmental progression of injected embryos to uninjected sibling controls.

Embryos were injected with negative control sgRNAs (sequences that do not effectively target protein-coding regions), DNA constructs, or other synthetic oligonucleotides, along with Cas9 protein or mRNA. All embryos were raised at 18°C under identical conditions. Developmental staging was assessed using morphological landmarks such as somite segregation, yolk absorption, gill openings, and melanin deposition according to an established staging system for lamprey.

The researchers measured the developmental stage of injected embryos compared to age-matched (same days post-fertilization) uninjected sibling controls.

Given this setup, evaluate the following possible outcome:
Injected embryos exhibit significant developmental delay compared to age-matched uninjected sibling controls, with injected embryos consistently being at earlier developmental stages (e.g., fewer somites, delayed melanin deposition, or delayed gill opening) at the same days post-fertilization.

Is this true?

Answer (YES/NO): NO